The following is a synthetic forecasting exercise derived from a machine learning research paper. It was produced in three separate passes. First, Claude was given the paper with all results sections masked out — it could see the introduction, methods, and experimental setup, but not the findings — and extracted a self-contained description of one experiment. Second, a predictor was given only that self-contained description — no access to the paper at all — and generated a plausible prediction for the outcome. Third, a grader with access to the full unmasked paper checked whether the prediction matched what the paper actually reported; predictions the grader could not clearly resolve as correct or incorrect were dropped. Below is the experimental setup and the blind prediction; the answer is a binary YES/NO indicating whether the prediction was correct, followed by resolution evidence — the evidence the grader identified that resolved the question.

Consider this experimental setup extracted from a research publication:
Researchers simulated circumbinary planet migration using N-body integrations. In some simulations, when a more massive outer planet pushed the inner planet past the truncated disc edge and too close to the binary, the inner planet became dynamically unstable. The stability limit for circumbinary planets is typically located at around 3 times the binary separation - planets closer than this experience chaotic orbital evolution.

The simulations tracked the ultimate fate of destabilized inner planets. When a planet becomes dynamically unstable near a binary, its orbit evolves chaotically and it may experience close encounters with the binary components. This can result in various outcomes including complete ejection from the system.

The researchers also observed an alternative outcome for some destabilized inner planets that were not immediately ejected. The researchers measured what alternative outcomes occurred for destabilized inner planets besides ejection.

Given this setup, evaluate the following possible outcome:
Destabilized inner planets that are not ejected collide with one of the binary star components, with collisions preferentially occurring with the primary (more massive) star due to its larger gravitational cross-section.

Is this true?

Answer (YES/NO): NO